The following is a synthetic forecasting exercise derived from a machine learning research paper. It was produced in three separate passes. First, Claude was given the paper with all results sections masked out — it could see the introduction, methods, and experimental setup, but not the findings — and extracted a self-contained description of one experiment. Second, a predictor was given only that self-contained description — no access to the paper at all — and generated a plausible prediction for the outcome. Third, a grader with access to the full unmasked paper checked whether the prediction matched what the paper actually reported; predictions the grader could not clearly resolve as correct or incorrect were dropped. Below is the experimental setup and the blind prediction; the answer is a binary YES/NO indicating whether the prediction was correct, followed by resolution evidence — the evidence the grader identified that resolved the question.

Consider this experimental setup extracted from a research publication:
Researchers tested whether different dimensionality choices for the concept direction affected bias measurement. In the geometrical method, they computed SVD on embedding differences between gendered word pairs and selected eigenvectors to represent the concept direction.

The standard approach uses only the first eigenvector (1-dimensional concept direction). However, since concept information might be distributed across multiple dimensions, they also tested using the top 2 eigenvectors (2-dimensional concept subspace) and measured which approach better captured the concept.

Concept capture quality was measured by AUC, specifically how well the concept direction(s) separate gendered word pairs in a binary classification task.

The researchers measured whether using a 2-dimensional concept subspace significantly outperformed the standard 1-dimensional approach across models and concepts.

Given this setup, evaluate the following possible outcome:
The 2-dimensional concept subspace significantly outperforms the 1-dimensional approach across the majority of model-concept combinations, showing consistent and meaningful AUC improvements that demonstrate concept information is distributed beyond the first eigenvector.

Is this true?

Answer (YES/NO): NO